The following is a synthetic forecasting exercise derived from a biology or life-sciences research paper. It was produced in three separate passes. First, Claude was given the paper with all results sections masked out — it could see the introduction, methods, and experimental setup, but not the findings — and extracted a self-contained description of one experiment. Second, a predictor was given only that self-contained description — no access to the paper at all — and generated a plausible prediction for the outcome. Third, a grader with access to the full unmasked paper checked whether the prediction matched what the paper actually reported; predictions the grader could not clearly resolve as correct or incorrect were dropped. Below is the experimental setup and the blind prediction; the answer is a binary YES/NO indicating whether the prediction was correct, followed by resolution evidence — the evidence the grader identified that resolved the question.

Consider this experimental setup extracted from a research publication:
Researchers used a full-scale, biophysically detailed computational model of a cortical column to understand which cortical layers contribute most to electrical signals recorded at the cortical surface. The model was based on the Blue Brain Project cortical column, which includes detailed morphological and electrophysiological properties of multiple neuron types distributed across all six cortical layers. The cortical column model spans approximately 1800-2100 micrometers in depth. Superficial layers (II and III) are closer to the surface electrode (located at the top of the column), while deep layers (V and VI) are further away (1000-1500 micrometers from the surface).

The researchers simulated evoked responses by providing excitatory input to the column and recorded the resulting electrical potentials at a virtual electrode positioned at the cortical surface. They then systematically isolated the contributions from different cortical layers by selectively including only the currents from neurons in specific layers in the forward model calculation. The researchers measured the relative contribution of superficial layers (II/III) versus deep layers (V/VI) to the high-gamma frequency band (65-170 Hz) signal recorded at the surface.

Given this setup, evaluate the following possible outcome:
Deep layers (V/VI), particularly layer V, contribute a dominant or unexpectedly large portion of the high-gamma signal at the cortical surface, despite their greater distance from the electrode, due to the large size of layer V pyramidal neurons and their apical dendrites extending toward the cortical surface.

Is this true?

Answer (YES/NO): NO